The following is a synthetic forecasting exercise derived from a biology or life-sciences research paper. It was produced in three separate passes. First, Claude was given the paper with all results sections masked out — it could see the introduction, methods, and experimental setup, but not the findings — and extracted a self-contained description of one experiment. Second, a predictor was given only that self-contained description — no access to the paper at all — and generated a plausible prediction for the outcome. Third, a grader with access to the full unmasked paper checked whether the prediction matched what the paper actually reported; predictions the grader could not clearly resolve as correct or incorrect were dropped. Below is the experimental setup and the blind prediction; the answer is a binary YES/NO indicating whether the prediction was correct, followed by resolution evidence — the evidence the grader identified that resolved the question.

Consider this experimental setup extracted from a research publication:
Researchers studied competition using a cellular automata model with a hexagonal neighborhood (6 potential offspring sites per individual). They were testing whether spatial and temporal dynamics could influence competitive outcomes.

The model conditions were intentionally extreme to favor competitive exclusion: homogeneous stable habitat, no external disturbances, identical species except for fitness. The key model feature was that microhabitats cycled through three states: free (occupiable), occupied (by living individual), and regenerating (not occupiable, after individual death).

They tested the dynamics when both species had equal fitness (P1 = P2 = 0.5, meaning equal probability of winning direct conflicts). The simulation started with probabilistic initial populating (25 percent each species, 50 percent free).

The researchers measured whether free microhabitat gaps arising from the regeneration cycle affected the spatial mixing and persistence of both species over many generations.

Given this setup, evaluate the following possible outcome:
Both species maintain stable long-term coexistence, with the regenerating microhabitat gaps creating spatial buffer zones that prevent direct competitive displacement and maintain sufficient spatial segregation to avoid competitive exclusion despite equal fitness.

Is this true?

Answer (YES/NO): NO